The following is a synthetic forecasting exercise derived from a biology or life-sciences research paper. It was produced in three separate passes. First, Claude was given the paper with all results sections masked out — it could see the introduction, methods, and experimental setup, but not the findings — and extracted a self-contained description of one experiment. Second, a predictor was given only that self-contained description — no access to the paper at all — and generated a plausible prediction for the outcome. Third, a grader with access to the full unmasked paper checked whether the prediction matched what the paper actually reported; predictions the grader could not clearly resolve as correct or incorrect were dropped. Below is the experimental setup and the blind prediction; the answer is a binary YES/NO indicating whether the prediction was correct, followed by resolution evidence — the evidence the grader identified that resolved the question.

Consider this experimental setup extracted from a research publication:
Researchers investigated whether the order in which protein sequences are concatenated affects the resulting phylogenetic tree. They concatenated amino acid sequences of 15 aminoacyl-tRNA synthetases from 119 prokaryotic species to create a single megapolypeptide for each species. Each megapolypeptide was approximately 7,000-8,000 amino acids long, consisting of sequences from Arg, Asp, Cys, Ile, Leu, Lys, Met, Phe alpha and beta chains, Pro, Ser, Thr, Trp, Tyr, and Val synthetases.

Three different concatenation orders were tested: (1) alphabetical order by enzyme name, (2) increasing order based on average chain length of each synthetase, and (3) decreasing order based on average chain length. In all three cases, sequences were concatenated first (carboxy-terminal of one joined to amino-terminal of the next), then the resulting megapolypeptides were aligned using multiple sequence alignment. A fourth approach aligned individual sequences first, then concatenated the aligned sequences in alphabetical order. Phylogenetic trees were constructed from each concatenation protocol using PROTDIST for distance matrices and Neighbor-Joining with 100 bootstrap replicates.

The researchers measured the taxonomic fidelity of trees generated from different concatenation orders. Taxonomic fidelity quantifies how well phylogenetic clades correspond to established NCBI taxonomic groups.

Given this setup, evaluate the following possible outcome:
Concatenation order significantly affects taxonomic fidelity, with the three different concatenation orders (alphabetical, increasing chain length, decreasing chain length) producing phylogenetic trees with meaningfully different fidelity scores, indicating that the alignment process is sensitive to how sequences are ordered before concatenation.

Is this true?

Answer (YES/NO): NO